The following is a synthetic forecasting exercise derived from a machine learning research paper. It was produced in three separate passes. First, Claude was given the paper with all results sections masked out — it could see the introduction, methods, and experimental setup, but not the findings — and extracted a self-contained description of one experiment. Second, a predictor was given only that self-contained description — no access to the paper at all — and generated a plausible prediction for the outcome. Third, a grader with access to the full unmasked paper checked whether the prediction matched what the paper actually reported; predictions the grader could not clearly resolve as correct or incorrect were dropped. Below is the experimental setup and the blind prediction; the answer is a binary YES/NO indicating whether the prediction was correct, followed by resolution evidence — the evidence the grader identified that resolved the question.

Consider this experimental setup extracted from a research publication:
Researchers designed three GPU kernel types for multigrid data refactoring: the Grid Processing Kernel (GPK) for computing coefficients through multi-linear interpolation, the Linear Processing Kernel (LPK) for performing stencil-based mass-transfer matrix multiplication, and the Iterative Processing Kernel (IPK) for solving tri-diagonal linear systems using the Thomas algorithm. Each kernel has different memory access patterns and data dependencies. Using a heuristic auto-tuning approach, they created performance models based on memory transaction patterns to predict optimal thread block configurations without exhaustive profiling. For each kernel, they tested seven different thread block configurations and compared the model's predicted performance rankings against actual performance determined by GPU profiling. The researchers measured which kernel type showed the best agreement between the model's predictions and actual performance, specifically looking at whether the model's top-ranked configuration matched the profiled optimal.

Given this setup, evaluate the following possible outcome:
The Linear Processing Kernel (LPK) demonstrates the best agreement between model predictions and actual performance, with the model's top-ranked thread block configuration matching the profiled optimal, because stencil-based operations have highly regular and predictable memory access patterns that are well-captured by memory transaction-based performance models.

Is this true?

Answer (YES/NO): YES